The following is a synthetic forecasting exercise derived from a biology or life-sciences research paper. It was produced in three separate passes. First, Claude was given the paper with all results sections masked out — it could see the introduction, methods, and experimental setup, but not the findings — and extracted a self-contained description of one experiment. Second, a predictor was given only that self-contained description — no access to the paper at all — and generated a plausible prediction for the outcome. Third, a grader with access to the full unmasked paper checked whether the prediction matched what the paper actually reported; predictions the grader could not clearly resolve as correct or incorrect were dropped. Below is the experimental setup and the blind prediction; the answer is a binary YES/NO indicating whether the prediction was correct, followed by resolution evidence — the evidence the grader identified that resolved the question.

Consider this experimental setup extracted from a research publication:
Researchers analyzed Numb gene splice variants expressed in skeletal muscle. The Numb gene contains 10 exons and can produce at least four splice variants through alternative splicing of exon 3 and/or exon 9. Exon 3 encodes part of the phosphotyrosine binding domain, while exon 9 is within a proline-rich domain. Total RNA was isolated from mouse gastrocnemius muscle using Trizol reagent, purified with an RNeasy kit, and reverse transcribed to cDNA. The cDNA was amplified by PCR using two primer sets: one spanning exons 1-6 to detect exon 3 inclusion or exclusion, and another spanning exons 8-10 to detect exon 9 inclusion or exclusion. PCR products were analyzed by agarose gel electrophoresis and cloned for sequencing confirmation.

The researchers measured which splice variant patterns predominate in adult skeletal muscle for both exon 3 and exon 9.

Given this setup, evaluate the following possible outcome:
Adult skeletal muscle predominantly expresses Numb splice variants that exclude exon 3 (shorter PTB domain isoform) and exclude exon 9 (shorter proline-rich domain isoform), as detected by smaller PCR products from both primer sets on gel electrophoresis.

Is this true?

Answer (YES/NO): YES